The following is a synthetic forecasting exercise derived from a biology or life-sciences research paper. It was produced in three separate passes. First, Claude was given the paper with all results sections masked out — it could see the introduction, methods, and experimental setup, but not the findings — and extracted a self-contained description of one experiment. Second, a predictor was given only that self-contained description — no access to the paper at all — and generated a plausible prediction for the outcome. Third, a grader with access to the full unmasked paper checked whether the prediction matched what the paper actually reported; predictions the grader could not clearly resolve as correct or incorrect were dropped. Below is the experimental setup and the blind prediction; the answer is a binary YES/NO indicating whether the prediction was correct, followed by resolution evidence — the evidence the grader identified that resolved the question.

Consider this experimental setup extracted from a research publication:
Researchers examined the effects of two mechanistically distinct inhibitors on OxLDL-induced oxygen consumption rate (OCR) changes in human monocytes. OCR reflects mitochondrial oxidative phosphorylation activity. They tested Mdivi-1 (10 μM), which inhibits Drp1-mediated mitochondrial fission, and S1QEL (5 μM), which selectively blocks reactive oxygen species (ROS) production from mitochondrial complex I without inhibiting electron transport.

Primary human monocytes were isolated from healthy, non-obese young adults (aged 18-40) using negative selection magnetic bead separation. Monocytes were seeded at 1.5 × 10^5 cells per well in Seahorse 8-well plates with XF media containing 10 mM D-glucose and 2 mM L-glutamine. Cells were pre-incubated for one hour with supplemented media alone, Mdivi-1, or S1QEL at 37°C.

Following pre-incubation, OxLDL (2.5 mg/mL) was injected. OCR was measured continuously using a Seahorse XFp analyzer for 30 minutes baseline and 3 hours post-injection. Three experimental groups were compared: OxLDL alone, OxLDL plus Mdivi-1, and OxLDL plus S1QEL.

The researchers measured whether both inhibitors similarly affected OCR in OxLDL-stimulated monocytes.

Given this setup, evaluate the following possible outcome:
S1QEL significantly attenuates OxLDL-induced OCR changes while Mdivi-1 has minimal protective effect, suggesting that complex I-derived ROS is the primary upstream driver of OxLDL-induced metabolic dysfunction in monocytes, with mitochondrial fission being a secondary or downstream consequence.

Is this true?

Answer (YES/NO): NO